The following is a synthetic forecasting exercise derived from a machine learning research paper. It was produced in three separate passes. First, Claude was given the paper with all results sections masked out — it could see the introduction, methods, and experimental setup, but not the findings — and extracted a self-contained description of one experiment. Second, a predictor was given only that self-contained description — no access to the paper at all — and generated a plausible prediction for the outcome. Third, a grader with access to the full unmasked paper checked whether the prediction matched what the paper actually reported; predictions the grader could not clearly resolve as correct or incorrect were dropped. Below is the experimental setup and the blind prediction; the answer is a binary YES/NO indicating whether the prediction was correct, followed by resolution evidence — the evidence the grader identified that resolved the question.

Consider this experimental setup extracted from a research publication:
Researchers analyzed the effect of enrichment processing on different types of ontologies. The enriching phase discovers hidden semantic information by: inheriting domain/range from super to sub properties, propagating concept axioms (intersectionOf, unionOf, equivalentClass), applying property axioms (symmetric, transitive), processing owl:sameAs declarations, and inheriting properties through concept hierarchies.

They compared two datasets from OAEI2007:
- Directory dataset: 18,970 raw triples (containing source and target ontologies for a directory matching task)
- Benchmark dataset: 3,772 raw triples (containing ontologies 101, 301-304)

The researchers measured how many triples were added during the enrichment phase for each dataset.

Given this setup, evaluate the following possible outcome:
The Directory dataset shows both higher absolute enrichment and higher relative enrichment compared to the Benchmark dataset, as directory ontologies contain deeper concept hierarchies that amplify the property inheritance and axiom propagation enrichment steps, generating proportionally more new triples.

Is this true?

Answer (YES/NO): NO